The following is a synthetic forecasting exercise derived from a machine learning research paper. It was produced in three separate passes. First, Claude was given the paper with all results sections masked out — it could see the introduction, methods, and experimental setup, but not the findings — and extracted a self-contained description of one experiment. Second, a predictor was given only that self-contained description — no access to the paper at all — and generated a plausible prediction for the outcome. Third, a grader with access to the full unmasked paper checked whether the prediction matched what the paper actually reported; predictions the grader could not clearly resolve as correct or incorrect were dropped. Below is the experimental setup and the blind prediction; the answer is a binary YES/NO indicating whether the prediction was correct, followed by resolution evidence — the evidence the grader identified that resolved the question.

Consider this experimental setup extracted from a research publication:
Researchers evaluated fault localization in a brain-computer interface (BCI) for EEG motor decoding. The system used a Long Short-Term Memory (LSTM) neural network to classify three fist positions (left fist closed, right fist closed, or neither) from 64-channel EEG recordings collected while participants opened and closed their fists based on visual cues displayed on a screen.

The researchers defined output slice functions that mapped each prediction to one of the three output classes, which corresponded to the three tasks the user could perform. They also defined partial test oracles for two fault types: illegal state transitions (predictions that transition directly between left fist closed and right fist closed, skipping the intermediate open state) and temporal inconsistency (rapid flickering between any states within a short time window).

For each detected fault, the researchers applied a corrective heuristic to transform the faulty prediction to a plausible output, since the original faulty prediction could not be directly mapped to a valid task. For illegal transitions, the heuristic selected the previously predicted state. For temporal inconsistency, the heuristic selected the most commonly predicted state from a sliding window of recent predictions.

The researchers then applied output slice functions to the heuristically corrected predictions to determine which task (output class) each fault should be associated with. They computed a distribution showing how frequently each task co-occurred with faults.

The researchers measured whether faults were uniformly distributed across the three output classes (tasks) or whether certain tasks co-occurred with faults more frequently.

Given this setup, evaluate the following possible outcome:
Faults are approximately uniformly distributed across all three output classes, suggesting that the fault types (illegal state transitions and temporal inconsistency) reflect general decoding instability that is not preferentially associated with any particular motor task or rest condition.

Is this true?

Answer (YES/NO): NO